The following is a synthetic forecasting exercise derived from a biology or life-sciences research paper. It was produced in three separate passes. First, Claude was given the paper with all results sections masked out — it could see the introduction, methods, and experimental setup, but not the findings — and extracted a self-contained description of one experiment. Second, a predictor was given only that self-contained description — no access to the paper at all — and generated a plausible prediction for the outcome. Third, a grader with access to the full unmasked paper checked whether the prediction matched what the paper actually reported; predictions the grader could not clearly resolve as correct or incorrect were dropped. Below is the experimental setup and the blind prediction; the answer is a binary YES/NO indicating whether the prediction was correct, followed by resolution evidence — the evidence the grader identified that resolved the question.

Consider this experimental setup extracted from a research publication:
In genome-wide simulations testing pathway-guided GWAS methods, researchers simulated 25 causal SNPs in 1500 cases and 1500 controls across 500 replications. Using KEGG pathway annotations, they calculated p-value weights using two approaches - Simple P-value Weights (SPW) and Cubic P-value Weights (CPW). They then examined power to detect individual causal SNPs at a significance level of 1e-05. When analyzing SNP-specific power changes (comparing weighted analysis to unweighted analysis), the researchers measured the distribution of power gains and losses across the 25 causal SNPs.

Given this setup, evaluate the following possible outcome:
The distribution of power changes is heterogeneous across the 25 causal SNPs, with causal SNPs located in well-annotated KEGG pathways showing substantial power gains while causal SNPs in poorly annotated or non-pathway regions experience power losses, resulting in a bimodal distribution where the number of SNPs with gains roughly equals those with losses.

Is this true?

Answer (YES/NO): NO